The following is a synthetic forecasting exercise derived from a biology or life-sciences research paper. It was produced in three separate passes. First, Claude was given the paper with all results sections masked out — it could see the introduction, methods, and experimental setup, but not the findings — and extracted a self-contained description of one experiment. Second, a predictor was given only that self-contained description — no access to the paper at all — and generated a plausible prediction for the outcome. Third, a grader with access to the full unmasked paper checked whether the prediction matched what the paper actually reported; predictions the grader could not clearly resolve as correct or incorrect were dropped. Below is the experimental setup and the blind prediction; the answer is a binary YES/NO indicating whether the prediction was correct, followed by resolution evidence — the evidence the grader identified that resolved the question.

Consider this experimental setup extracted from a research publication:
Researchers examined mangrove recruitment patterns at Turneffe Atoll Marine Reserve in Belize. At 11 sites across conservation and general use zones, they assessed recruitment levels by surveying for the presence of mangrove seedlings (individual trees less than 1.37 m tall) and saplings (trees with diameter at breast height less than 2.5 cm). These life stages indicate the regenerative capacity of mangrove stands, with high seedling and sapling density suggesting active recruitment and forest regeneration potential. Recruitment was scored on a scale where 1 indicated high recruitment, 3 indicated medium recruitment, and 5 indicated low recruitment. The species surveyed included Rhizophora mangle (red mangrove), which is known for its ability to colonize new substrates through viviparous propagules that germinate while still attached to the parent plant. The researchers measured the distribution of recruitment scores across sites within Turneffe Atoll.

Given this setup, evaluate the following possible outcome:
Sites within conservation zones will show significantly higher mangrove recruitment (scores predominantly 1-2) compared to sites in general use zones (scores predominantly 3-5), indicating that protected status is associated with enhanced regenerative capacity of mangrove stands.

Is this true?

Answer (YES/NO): NO